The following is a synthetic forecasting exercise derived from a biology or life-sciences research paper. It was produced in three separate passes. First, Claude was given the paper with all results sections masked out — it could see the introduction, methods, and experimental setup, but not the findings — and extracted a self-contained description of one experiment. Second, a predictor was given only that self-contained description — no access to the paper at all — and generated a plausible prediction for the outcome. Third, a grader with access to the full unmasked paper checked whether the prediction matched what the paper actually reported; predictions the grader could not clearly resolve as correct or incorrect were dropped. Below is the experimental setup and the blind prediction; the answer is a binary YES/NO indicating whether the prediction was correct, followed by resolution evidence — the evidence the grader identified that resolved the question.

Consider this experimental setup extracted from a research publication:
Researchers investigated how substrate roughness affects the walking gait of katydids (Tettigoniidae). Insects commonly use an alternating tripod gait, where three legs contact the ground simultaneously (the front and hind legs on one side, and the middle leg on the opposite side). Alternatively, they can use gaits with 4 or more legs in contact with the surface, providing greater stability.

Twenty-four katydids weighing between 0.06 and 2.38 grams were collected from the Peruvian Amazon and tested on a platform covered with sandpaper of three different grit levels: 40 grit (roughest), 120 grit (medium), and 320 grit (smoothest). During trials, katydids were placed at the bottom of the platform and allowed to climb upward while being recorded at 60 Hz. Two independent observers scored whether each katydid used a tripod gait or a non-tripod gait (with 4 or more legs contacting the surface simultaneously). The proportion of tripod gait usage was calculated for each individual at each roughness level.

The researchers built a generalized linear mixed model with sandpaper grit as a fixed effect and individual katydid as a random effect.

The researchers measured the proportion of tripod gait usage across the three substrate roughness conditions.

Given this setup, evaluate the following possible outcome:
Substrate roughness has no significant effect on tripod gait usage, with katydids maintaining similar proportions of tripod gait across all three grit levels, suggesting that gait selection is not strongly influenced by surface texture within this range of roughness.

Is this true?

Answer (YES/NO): NO